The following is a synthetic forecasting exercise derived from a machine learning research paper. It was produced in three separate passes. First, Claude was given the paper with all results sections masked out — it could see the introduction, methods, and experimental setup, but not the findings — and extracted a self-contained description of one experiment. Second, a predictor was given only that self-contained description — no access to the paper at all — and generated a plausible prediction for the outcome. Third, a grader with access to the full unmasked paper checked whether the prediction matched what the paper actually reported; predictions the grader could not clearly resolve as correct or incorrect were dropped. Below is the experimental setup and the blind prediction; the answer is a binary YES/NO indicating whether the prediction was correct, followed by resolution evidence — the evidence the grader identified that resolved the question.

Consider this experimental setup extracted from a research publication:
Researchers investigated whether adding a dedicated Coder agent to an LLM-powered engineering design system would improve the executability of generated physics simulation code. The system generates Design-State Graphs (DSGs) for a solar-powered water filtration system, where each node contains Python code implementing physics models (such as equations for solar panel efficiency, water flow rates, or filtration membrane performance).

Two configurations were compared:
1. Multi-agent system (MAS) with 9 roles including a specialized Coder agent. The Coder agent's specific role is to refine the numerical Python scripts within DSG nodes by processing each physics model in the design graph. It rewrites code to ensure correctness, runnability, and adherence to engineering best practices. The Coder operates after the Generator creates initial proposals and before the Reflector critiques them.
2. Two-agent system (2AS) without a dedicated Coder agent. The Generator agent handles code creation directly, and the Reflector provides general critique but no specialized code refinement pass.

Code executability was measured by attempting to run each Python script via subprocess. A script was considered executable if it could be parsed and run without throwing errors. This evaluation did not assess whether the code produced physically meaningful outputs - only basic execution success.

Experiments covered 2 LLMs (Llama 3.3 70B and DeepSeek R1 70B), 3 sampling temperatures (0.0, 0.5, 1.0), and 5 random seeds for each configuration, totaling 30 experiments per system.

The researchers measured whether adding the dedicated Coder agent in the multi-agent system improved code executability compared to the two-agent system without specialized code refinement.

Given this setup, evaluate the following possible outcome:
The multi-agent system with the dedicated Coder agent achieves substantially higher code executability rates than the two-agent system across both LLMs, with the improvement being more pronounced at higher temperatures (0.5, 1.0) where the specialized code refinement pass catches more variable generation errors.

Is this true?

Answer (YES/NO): NO